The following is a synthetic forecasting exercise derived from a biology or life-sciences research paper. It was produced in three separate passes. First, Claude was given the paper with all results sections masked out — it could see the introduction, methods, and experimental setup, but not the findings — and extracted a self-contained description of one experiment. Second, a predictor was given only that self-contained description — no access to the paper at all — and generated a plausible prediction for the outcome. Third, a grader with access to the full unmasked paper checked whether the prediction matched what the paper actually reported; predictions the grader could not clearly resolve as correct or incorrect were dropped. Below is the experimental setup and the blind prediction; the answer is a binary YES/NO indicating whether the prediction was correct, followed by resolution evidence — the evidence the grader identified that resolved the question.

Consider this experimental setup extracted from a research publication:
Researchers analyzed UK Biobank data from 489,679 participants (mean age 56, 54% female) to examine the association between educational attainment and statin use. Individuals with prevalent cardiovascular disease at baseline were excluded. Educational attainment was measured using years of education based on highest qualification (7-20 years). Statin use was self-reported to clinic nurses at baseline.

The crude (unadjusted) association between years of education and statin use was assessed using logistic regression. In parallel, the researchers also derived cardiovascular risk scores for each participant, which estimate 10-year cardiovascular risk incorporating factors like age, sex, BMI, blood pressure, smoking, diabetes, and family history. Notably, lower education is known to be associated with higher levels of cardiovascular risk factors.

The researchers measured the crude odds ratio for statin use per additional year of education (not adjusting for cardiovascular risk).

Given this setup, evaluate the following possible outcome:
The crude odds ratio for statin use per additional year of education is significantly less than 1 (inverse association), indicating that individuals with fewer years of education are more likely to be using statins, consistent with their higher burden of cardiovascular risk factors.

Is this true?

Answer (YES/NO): YES